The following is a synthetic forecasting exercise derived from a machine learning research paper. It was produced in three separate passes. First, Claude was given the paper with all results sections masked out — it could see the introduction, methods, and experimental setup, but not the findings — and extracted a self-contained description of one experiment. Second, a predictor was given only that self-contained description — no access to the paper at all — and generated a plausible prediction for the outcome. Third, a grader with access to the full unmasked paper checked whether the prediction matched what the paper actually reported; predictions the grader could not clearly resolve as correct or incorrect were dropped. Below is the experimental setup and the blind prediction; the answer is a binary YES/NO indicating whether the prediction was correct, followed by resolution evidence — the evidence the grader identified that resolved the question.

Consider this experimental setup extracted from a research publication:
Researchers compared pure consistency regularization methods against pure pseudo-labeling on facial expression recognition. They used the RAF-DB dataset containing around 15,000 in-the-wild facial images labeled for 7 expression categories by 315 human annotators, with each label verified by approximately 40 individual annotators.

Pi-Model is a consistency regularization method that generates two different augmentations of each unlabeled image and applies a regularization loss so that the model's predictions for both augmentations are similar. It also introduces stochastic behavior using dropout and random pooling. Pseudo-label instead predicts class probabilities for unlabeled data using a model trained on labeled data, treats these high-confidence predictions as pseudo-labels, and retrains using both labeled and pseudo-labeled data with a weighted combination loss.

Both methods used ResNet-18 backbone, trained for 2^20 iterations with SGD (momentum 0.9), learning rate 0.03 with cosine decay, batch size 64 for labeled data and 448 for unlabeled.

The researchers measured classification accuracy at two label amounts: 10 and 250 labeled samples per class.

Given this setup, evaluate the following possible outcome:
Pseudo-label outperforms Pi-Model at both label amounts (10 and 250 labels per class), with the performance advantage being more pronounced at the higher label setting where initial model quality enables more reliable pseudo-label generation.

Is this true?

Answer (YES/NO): NO